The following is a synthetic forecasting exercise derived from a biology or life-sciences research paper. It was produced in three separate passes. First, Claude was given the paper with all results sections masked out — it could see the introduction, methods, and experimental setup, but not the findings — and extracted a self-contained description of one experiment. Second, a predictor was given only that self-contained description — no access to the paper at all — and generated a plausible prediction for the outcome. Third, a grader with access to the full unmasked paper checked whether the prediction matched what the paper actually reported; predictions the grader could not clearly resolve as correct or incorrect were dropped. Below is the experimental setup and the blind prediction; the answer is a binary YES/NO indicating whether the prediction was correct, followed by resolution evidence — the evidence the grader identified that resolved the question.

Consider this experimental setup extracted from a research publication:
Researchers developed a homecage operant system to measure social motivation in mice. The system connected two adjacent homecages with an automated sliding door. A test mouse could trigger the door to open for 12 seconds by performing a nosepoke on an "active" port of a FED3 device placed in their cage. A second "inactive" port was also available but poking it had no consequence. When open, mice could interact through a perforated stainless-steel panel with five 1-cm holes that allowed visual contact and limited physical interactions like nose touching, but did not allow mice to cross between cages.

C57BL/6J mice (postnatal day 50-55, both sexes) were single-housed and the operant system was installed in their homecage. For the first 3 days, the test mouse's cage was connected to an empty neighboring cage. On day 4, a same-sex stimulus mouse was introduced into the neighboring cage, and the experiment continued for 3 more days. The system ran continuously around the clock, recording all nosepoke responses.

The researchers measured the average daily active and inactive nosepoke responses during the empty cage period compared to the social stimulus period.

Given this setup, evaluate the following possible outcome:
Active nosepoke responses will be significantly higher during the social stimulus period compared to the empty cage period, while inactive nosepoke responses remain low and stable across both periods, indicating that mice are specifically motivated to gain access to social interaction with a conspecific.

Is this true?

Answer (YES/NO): YES